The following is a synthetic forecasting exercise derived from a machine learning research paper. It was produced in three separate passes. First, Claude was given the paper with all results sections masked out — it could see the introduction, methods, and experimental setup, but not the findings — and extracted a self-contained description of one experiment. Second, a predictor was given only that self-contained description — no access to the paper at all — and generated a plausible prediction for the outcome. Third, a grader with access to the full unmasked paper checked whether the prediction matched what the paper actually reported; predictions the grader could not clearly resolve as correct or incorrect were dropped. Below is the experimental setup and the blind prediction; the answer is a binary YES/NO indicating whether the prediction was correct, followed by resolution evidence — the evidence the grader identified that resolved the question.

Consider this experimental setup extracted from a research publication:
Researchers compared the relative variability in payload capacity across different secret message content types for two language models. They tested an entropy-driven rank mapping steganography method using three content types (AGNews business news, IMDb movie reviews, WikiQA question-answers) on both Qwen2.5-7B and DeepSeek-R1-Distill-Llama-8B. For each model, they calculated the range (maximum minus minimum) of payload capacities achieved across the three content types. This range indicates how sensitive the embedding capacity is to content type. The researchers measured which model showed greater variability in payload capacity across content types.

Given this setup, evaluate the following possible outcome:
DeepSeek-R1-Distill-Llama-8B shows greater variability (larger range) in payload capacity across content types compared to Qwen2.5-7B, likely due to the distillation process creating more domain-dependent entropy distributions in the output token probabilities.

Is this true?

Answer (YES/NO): NO